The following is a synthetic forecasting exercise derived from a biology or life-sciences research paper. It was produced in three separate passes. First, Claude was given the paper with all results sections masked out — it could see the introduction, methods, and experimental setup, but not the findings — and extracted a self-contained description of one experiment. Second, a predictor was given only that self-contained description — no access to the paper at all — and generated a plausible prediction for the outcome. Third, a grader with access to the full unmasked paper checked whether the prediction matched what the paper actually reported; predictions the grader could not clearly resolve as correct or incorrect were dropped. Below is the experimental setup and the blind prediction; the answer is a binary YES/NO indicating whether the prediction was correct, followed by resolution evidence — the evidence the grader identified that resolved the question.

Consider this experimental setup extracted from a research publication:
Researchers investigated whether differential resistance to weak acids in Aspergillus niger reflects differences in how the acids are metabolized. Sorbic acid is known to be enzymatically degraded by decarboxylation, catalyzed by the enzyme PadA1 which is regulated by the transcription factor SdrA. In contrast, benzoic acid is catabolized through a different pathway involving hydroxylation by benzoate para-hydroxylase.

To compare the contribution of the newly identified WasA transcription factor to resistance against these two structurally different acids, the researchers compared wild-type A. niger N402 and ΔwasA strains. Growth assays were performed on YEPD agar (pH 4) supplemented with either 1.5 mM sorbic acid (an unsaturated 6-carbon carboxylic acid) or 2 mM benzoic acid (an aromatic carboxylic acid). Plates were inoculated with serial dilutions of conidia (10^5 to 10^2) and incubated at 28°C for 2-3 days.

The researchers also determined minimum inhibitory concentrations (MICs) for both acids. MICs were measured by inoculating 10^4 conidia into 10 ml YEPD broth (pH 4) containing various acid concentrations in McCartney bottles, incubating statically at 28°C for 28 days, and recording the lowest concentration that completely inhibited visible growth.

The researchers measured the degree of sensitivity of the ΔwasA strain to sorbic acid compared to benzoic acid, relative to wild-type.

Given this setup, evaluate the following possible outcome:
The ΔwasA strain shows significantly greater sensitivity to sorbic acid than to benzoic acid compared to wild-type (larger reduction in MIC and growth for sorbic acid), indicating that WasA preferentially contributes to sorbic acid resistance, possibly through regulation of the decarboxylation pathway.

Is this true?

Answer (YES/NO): NO